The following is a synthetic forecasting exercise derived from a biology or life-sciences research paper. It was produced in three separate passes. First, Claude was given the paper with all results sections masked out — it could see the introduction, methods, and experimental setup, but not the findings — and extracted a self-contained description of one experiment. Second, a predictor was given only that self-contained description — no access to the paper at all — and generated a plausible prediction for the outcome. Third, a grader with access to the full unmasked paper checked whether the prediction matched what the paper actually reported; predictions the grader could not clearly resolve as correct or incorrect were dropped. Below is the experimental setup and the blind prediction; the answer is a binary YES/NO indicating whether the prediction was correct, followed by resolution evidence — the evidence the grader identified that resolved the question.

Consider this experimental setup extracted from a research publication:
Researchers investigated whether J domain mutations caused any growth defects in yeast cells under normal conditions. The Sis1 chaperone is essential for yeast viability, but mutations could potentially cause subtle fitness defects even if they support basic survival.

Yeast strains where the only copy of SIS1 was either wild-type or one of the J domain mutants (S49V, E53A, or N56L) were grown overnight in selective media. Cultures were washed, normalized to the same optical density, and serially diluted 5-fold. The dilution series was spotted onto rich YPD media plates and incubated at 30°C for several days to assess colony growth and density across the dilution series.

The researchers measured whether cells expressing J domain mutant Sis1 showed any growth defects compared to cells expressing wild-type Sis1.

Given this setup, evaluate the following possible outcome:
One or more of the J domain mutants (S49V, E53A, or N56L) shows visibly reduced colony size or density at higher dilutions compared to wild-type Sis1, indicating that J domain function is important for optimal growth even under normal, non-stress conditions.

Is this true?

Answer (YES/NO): YES